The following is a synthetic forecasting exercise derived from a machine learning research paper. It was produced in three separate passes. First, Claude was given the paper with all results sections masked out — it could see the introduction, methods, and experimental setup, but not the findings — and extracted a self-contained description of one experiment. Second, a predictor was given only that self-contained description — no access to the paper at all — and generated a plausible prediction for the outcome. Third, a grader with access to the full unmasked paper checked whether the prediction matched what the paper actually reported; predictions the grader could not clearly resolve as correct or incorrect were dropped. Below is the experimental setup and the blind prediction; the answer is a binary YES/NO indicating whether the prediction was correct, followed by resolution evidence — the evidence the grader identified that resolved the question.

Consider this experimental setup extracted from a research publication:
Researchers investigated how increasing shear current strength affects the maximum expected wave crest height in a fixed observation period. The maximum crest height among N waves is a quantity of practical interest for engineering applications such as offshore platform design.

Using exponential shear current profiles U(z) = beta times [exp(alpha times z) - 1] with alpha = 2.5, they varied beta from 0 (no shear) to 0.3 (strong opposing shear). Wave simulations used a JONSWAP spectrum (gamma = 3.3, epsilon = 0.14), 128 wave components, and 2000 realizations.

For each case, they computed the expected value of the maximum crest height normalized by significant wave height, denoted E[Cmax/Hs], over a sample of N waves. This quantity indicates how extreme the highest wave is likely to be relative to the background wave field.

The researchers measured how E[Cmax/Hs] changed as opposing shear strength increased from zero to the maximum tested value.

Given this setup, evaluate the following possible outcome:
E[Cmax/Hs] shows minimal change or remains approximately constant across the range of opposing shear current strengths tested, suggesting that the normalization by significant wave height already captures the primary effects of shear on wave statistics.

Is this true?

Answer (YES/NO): NO